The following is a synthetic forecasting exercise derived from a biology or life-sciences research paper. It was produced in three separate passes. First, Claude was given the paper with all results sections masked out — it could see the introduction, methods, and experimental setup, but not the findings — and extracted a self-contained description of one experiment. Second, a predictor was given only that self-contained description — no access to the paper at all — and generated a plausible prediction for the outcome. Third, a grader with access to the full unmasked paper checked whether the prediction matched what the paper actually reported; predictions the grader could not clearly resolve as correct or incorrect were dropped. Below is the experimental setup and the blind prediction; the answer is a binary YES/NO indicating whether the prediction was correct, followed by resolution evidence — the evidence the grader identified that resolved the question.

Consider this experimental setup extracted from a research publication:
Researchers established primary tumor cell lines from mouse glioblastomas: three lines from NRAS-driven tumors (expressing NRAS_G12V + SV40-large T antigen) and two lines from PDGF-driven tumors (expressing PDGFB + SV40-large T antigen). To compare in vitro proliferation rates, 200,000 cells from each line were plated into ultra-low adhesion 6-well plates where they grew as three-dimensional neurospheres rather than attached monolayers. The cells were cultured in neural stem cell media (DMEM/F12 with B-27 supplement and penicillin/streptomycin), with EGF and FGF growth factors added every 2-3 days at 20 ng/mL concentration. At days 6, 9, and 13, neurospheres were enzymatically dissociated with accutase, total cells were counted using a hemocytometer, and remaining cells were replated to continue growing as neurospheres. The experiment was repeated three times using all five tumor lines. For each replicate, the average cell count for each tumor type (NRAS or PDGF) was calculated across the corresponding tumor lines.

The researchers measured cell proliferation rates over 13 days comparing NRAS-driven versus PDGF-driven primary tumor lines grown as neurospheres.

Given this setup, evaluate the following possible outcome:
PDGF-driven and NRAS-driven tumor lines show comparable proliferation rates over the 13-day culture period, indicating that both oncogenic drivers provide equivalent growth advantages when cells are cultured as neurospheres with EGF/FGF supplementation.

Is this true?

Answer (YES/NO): YES